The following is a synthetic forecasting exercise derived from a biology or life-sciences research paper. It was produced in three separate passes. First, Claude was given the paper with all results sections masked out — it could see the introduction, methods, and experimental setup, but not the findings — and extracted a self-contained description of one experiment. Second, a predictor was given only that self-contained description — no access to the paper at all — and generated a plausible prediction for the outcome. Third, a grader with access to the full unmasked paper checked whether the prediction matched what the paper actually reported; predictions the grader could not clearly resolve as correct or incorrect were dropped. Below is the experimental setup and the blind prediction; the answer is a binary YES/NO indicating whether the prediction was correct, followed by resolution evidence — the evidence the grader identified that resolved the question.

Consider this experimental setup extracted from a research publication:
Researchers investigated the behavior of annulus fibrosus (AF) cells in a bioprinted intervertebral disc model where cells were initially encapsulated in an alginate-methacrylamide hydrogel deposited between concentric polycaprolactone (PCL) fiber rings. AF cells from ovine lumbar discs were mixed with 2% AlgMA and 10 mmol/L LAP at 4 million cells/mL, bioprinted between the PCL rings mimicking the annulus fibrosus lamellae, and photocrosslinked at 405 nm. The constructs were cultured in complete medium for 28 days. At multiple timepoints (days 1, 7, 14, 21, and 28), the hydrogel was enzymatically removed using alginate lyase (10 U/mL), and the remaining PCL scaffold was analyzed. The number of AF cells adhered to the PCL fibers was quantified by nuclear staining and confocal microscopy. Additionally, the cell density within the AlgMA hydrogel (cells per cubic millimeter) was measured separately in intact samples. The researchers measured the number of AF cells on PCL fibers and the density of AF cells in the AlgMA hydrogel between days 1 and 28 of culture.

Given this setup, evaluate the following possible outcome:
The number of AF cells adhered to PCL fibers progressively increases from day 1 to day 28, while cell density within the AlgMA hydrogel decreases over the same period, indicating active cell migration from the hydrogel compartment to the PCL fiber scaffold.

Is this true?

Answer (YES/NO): YES